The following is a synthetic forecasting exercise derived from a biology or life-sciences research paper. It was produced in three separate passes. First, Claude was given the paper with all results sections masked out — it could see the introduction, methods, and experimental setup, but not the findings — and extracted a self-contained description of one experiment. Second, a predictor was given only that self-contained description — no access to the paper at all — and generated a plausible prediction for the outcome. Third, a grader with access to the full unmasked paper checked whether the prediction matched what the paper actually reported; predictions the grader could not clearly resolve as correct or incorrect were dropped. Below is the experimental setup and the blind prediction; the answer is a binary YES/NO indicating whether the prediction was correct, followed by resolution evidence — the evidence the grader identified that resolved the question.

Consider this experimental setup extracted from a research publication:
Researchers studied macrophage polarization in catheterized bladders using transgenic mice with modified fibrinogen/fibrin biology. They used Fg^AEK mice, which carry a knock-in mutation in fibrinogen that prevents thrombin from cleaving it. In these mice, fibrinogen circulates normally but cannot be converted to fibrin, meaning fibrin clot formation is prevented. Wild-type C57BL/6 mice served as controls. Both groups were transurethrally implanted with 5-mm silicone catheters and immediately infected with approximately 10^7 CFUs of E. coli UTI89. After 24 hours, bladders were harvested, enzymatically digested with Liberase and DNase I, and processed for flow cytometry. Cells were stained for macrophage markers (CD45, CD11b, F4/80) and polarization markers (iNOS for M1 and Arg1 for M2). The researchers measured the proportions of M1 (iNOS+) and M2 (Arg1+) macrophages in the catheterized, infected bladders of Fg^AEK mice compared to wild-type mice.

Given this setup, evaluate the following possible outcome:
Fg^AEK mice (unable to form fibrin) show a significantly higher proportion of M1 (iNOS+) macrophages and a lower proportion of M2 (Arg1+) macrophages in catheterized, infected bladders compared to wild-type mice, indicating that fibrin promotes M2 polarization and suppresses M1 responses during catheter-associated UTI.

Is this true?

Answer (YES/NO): YES